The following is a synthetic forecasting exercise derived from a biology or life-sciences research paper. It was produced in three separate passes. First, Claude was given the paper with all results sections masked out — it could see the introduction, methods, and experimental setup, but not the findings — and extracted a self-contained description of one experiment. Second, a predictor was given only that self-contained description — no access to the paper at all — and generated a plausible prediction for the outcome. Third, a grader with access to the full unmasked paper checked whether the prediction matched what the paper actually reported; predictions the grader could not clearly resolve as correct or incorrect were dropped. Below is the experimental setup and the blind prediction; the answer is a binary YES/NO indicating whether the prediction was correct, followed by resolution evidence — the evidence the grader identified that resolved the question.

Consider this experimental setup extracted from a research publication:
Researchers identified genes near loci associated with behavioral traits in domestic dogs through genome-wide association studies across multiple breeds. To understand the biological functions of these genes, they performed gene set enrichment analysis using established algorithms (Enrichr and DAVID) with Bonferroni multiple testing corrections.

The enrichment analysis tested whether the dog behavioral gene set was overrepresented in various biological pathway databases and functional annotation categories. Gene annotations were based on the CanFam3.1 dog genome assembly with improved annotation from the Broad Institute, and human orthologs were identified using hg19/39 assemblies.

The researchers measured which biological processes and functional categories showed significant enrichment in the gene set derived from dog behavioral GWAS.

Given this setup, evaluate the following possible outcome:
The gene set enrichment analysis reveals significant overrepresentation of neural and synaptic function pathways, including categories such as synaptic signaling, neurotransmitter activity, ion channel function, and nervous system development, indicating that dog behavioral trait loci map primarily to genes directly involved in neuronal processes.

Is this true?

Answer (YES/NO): NO